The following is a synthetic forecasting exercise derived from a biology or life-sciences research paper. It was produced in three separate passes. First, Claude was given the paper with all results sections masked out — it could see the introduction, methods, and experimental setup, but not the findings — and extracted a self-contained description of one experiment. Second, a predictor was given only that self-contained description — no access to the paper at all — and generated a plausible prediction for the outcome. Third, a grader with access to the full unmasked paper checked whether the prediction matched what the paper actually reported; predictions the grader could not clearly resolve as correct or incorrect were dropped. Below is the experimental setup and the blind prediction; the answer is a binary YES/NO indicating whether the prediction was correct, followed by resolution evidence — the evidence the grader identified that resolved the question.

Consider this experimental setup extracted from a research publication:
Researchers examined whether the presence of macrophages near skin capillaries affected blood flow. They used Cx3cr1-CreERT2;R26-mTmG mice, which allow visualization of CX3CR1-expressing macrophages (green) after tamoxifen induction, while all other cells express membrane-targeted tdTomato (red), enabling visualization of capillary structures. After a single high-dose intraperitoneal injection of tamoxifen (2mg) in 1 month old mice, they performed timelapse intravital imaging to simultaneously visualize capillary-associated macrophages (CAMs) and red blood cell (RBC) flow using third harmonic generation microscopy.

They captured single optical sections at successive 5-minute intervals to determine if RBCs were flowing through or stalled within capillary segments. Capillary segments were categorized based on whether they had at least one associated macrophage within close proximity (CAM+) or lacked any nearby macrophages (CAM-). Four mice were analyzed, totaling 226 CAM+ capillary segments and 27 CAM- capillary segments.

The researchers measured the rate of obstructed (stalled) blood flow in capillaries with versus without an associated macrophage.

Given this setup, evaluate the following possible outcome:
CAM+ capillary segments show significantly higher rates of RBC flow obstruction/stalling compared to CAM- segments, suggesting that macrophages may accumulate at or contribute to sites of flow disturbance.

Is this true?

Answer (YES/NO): NO